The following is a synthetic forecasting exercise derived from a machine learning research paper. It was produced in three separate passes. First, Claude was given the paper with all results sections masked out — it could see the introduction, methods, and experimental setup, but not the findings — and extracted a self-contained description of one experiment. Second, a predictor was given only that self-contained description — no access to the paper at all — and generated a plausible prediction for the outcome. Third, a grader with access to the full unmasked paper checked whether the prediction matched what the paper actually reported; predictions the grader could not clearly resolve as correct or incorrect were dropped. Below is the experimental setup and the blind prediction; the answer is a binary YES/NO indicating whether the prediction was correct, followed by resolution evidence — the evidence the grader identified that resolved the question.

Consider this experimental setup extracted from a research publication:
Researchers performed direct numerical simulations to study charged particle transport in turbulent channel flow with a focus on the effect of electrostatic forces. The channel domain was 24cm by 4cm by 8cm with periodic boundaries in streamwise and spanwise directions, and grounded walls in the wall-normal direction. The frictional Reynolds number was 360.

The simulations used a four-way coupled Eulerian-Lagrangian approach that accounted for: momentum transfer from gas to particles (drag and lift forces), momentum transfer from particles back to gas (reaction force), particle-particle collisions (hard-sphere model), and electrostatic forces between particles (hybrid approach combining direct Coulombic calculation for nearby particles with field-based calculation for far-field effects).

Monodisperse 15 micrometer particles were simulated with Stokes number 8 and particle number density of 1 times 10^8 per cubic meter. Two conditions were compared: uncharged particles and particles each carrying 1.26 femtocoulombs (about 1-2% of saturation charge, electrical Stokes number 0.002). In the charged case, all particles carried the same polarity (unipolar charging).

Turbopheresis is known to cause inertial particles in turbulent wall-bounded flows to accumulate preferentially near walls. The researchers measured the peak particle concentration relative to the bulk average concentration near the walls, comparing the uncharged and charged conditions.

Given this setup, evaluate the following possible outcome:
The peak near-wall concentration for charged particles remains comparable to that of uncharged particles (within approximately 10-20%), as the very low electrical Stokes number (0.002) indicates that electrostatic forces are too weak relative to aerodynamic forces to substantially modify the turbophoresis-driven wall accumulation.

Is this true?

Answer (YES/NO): NO